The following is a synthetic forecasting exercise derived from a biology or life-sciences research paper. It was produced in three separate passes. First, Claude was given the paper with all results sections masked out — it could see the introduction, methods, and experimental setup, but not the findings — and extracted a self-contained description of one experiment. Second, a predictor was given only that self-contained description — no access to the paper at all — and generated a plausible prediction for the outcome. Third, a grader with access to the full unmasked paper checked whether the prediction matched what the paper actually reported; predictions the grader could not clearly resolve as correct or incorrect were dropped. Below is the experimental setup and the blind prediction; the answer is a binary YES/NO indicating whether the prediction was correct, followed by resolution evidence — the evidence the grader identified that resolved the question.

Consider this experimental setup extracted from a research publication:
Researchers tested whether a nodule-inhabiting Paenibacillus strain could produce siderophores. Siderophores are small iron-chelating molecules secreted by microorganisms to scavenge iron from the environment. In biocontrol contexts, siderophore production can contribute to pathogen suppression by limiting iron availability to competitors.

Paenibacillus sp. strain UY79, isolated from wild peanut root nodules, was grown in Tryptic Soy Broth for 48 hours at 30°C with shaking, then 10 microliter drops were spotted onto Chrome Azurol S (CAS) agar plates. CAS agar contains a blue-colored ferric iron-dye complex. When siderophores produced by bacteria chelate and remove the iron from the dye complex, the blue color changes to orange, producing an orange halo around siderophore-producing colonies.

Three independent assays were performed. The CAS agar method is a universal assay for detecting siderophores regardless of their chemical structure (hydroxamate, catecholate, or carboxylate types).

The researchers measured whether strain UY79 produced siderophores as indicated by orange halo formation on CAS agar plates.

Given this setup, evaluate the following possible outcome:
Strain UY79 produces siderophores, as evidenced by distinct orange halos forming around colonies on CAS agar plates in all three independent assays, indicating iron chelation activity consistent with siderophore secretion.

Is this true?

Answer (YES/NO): YES